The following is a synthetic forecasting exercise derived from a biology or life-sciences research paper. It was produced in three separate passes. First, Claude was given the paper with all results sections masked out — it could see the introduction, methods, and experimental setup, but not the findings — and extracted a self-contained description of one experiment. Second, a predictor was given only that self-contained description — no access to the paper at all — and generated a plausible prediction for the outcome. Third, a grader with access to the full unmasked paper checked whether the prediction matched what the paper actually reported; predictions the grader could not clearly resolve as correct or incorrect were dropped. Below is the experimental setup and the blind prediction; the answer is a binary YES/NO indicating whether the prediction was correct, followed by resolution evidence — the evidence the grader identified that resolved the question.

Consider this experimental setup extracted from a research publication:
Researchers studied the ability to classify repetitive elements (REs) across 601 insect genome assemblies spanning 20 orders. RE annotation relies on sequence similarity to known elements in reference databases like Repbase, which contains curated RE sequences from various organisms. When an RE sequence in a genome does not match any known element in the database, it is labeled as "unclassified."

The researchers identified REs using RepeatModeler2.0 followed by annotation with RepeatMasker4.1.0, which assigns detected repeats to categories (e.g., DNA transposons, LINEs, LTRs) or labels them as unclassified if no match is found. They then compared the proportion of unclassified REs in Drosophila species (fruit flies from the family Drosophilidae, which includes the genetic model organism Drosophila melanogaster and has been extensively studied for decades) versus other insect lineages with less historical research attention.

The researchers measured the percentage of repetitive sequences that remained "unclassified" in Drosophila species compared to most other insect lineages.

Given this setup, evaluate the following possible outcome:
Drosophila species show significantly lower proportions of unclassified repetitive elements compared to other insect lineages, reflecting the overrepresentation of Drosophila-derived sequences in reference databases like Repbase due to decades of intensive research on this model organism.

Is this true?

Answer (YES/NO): YES